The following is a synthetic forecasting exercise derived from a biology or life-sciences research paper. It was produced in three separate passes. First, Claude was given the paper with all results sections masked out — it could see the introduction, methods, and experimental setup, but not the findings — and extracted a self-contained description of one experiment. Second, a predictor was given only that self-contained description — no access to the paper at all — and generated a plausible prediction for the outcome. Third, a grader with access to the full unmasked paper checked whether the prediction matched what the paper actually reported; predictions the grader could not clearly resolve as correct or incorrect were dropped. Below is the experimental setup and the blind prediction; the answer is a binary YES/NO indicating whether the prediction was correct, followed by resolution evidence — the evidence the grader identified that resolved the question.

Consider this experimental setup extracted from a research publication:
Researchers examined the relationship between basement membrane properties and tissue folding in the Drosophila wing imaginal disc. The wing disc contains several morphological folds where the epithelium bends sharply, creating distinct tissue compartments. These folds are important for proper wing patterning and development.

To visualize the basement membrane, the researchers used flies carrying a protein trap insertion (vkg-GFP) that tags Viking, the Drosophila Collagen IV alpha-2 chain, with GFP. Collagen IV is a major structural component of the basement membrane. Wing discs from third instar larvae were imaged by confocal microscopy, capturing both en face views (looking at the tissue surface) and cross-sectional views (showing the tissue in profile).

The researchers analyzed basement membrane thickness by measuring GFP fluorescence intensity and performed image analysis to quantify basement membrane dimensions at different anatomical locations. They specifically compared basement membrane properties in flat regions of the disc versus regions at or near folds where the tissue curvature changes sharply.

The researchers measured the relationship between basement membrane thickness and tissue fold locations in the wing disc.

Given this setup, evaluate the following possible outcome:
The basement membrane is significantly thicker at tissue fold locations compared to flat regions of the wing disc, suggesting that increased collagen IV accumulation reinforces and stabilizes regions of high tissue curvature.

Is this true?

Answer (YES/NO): NO